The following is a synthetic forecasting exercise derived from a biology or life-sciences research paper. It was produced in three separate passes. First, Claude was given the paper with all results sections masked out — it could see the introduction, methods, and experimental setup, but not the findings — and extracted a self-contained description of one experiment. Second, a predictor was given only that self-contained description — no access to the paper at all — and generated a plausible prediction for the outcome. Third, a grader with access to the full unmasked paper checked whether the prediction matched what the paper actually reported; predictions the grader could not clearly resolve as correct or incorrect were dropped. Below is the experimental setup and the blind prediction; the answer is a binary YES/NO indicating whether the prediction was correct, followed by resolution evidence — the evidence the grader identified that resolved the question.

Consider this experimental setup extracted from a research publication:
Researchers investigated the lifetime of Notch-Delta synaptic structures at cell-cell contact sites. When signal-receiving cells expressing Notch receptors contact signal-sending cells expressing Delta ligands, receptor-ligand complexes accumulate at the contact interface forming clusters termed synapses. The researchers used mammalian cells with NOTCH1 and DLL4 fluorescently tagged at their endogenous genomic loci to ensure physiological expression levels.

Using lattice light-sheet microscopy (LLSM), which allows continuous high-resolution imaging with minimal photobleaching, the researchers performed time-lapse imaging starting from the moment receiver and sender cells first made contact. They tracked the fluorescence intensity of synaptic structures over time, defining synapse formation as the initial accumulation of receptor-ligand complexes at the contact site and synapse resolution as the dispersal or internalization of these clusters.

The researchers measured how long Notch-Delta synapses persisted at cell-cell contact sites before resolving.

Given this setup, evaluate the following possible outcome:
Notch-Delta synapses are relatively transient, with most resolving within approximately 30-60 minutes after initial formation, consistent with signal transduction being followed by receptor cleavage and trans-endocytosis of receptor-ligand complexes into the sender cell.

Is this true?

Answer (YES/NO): NO